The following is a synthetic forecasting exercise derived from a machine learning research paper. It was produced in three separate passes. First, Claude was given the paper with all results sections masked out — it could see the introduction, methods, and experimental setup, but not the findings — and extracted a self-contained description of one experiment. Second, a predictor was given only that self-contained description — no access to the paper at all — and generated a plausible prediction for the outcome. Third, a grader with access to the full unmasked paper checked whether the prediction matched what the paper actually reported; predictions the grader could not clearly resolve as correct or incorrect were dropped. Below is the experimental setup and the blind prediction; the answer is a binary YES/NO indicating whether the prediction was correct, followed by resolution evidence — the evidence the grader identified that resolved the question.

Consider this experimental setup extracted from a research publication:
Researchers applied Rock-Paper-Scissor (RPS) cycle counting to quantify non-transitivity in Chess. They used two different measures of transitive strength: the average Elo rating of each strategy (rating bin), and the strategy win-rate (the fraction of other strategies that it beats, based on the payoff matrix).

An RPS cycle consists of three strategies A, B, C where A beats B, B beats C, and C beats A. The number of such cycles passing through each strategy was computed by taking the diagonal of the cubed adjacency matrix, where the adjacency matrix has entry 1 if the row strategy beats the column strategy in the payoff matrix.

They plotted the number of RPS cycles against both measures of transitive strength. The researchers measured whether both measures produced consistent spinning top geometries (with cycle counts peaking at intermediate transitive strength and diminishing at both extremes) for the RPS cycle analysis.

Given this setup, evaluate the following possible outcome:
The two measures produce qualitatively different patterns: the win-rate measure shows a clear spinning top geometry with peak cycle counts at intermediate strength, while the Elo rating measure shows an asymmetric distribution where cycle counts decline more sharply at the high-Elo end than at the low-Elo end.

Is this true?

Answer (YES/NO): NO